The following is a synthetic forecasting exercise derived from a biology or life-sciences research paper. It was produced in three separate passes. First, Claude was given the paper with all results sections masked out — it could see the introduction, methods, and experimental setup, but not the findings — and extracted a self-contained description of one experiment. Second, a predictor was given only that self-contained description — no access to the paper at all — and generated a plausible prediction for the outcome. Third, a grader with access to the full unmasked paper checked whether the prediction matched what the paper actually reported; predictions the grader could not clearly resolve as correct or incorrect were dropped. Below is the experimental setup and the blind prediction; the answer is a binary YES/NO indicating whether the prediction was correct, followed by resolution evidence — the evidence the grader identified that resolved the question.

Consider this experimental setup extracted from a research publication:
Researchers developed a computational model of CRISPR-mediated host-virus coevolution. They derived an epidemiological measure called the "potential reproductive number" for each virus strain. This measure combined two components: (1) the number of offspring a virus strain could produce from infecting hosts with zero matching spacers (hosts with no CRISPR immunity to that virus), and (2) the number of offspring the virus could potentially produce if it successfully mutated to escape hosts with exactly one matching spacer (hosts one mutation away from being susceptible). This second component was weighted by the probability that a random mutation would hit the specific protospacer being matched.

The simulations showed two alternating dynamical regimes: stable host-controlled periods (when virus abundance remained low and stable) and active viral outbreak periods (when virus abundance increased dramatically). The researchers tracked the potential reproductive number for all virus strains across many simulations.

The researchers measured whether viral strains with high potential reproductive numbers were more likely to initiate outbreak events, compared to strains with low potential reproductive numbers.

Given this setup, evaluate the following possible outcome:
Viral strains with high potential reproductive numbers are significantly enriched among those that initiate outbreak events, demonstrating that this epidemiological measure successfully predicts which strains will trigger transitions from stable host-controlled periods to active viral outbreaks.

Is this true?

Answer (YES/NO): YES